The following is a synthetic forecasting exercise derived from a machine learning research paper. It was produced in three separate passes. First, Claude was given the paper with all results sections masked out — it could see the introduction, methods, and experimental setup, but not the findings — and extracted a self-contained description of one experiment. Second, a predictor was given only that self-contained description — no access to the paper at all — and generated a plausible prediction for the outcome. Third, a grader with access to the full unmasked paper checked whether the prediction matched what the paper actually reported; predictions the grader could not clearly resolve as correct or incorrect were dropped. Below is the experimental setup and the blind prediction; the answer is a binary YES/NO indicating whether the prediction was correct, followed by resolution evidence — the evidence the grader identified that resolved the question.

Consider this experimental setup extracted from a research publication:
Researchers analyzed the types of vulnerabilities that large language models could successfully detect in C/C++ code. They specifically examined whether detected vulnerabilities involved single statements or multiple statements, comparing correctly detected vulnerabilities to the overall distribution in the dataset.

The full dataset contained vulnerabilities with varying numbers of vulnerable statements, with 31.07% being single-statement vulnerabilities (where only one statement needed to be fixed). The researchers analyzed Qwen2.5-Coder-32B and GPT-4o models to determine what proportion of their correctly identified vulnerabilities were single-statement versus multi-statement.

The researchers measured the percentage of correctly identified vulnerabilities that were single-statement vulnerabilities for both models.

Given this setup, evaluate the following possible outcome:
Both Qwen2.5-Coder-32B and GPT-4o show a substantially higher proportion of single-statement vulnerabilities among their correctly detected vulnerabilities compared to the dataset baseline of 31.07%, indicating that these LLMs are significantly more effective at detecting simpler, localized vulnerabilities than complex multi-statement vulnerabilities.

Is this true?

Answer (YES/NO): YES